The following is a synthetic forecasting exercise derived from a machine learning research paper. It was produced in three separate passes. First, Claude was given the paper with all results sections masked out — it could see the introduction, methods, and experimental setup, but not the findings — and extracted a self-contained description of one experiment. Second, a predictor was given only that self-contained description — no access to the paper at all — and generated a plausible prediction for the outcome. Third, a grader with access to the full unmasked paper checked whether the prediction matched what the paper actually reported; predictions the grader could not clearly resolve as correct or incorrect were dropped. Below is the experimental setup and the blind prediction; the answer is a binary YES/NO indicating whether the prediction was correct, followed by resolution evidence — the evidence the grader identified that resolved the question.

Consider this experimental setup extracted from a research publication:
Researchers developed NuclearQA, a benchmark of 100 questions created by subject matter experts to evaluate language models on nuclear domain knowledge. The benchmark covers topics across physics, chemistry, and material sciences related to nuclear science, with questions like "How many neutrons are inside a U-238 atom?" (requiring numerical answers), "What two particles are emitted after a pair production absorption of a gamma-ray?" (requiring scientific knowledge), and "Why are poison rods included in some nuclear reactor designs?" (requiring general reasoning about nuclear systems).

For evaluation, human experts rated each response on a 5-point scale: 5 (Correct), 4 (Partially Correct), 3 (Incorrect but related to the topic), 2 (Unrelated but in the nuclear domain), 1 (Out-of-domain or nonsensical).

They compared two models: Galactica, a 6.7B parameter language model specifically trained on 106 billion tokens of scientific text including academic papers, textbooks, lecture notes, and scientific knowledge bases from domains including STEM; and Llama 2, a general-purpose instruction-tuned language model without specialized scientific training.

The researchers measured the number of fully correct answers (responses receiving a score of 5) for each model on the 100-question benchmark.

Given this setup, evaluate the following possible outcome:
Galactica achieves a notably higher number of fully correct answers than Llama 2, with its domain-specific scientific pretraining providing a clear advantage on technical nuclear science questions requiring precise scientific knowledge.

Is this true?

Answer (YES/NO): NO